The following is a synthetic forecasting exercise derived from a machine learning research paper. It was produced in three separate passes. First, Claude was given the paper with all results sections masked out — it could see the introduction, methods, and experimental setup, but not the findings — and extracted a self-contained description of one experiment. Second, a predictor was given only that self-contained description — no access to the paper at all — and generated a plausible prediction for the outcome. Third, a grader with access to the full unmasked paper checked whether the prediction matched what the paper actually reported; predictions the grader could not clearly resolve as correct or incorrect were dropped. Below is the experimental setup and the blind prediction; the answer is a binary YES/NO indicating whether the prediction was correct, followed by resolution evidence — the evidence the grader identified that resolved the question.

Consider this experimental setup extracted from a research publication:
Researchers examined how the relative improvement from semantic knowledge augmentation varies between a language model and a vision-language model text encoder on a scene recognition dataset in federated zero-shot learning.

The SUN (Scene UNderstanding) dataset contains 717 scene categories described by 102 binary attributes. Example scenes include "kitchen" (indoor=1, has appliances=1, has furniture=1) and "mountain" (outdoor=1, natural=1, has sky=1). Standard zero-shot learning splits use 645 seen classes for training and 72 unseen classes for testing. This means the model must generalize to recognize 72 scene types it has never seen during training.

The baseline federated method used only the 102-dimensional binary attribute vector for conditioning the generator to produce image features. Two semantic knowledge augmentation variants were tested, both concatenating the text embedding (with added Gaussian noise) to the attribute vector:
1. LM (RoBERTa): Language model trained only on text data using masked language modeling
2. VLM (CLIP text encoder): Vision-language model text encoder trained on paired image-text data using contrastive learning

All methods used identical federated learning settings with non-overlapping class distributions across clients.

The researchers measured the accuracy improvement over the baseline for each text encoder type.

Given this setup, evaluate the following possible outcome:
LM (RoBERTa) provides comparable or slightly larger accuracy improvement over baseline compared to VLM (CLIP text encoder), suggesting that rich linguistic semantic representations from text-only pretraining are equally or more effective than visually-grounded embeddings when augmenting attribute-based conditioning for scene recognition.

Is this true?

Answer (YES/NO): NO